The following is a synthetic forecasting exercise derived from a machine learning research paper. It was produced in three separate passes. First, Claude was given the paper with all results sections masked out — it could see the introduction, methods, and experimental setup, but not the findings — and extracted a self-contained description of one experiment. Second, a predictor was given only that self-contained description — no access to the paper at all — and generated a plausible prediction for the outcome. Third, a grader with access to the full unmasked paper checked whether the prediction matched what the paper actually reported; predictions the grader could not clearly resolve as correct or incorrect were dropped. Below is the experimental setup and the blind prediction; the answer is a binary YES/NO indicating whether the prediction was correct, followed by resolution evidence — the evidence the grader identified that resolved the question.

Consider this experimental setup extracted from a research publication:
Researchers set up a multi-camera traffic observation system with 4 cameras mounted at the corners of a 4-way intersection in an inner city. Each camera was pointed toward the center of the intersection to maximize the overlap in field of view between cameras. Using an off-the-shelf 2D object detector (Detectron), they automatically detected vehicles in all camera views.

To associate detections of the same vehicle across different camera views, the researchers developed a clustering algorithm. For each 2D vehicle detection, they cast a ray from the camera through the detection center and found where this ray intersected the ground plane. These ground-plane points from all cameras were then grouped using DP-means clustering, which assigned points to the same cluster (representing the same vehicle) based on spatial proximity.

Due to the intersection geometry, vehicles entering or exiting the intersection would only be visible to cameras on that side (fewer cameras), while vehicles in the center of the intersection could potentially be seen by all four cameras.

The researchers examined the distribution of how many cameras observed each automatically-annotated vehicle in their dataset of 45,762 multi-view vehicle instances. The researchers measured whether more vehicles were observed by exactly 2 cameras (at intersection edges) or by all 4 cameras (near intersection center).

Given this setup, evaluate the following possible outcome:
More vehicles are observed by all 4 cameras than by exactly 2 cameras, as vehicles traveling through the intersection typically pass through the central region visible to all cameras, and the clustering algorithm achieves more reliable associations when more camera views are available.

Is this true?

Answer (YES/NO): NO